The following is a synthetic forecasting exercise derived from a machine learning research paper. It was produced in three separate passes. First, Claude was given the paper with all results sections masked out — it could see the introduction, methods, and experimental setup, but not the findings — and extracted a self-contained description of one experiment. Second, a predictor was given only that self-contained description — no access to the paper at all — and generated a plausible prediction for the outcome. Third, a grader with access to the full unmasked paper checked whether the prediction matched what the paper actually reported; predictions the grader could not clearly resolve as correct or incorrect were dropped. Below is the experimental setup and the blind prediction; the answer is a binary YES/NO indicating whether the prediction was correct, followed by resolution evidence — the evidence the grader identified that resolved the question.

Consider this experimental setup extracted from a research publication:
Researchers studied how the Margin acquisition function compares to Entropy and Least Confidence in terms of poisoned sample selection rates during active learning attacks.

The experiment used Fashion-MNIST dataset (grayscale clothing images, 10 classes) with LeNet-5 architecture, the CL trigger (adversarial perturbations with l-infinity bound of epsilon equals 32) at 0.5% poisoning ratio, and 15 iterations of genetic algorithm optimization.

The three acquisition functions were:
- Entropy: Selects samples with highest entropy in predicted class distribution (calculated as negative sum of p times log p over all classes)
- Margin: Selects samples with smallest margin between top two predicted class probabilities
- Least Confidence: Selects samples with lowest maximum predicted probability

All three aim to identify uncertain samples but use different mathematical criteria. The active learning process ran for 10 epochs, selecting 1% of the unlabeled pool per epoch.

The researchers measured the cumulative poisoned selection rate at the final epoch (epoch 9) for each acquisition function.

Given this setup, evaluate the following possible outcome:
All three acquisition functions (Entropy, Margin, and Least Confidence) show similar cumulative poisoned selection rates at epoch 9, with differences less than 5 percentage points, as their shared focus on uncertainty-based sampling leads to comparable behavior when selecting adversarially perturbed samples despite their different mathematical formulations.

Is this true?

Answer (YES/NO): NO